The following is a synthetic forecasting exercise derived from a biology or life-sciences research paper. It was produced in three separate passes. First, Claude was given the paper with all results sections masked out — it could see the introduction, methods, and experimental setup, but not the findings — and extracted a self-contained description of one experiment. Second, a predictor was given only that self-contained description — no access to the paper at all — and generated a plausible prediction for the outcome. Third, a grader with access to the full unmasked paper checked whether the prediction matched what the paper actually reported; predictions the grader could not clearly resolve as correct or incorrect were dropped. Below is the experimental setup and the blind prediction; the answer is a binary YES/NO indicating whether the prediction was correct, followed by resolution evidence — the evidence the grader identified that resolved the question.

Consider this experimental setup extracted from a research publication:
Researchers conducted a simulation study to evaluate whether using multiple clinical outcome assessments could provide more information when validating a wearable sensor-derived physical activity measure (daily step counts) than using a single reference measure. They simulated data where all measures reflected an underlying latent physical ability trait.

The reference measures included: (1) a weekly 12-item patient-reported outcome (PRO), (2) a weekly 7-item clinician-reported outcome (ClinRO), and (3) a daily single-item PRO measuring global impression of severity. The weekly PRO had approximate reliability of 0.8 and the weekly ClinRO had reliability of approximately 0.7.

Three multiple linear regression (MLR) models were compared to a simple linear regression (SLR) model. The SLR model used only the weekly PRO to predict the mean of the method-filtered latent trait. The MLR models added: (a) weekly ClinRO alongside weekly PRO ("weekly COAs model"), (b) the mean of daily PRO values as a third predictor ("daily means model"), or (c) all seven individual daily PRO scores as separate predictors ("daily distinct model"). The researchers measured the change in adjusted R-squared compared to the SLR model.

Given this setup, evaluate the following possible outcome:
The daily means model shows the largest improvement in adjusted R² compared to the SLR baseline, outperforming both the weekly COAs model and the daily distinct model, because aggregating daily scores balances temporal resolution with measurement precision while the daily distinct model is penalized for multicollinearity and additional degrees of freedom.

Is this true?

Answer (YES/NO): YES